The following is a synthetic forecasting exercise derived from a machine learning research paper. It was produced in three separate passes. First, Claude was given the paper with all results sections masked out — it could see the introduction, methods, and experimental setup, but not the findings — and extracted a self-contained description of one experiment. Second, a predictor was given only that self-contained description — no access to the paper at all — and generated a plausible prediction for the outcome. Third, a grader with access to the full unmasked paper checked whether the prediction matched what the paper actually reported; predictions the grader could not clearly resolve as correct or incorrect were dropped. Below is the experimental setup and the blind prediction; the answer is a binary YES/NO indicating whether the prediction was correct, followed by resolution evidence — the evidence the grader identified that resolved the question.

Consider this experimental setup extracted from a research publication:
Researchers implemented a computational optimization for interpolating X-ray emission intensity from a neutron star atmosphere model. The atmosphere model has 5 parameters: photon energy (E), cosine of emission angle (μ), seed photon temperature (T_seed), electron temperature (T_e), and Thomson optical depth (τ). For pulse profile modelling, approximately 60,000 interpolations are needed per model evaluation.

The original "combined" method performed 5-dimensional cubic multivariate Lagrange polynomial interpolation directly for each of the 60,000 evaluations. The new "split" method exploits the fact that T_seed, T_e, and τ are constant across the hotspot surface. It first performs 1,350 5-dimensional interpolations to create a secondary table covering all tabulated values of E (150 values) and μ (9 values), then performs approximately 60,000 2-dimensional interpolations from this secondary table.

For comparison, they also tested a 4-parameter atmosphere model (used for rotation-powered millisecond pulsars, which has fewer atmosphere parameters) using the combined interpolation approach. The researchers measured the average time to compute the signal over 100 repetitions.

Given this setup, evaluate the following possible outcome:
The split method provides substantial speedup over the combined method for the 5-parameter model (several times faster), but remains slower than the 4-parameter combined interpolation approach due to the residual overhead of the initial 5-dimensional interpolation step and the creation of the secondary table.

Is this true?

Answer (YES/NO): NO